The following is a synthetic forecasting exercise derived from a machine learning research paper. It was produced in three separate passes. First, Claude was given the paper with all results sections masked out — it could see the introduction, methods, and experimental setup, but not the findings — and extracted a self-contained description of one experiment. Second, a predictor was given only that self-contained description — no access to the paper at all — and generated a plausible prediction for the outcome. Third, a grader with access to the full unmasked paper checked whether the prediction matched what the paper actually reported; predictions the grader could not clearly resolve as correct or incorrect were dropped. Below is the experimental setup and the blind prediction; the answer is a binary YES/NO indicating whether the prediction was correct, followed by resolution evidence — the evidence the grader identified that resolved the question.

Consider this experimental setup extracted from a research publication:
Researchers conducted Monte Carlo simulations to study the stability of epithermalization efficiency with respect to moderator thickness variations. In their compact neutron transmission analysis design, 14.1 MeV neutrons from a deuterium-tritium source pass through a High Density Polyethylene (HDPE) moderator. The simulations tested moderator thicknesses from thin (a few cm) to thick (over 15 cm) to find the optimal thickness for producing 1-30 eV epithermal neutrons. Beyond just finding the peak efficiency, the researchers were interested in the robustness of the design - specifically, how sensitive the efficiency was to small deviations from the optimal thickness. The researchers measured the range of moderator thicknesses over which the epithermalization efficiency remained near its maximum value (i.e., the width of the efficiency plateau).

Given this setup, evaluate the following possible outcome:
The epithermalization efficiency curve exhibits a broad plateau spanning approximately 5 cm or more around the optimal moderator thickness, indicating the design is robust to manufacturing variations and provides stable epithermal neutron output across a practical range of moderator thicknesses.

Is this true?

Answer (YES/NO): NO